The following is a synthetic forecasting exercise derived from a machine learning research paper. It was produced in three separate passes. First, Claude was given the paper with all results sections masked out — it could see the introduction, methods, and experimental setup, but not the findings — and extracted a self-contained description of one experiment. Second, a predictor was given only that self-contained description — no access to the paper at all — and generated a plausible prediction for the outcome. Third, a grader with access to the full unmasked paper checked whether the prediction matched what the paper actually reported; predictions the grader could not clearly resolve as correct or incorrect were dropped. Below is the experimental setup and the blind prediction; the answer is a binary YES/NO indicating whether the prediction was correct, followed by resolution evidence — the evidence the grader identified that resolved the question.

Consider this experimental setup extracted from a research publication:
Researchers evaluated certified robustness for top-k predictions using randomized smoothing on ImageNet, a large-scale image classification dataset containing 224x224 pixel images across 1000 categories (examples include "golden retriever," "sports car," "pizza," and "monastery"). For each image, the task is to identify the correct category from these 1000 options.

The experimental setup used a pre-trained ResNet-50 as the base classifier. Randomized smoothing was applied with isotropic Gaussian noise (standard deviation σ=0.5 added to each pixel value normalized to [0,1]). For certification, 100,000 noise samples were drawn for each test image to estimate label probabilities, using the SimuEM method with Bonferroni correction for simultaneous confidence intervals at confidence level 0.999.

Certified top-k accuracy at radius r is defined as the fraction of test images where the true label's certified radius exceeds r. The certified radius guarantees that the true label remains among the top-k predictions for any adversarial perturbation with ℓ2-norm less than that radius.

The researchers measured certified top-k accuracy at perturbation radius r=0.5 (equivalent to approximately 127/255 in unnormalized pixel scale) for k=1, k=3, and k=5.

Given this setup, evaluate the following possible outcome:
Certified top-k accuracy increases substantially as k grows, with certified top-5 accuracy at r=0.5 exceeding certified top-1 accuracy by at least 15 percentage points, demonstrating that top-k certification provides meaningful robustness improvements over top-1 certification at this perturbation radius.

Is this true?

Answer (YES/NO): YES